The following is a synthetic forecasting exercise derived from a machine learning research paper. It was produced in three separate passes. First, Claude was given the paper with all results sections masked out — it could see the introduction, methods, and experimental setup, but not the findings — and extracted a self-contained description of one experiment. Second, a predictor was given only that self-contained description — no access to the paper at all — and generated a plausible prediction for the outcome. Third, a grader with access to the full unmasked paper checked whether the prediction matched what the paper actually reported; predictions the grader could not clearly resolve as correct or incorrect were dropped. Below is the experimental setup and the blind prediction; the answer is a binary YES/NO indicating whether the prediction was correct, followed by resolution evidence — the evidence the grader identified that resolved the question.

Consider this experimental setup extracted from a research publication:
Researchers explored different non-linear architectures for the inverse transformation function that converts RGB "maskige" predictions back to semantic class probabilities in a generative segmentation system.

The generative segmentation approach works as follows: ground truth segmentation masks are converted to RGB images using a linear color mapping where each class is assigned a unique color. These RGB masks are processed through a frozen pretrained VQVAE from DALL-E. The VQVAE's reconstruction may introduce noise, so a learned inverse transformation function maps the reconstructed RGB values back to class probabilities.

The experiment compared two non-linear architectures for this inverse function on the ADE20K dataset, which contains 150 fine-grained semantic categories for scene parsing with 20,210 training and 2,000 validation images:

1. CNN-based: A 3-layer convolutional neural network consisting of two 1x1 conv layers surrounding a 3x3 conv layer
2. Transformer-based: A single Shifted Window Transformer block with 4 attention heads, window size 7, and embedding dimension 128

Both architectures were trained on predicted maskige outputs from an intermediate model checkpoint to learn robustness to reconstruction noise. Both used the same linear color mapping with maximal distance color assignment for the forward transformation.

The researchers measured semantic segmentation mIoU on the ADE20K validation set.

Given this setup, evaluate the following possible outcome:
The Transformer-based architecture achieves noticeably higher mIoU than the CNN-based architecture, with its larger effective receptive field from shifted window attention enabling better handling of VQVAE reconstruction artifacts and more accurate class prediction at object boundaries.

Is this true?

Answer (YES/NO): YES